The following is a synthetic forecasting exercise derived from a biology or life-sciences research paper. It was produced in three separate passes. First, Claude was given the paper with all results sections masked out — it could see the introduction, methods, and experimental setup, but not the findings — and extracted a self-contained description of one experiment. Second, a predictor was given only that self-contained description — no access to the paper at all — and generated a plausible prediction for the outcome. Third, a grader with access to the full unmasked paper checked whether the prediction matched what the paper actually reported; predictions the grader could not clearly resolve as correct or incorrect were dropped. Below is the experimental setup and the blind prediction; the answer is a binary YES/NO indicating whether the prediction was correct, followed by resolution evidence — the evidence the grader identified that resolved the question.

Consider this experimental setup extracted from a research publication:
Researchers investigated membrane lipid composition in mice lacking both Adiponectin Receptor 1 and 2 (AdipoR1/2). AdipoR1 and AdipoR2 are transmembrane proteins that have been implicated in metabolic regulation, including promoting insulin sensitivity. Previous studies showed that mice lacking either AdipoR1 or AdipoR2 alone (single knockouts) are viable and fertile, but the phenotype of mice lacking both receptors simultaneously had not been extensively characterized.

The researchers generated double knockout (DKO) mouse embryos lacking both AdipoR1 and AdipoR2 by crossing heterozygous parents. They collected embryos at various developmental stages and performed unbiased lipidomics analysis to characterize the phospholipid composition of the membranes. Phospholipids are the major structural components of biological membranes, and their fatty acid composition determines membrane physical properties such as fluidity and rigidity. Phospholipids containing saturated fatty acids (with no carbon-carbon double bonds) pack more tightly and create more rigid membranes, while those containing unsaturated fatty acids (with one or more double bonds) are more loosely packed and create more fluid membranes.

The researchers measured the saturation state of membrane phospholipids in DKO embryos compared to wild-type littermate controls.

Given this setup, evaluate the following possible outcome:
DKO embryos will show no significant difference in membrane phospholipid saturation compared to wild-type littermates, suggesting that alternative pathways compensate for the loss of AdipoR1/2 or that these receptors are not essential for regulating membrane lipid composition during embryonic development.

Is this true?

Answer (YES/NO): NO